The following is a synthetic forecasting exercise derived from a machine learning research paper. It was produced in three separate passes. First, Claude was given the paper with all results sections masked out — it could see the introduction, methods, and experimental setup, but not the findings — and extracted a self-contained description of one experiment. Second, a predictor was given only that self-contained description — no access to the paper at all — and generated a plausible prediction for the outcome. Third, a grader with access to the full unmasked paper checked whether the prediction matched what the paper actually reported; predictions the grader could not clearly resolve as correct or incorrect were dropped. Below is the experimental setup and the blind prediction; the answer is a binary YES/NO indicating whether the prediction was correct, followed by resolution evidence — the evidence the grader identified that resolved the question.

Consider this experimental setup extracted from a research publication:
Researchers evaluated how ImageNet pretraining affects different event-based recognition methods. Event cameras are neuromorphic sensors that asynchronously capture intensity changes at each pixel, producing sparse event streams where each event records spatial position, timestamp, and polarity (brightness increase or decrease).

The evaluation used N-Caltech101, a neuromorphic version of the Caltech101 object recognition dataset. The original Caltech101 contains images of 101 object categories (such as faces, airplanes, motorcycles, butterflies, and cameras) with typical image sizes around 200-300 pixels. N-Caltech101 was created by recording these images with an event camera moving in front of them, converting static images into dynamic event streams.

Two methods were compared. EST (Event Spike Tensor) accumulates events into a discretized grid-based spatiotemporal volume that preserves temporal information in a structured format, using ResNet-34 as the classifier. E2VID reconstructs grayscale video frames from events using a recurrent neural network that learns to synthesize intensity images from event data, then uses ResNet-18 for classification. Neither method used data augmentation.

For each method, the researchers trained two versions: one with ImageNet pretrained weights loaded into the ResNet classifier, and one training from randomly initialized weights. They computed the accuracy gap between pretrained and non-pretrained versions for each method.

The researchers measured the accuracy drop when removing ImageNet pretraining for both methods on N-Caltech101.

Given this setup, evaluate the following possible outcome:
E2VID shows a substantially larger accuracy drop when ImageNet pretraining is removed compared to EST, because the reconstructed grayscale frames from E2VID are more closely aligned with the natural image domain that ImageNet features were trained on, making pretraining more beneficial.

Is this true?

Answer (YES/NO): YES